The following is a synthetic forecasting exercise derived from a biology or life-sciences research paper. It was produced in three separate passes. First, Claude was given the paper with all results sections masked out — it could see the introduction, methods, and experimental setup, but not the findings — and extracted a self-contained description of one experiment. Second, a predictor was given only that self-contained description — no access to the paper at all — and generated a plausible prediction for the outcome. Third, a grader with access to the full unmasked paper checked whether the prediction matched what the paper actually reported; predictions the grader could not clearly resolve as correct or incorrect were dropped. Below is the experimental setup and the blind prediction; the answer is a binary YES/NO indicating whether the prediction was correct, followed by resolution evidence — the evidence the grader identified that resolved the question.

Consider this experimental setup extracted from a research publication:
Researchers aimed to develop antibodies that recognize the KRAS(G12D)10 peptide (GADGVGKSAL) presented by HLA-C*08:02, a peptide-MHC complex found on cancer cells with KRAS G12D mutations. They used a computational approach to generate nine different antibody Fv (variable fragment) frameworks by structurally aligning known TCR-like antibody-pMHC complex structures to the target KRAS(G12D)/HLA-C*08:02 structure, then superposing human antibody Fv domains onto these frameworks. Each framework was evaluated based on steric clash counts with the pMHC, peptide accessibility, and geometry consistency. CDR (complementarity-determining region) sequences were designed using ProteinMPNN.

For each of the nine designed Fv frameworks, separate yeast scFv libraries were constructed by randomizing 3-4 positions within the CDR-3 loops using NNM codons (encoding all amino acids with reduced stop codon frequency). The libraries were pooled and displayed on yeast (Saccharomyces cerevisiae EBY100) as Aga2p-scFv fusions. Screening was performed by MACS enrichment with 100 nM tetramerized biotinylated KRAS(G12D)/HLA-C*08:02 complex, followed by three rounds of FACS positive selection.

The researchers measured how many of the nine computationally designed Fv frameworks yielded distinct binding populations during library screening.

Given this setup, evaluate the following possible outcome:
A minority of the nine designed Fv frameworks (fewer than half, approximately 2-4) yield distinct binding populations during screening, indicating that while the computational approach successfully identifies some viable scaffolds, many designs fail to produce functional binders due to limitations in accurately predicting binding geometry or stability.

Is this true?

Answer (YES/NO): NO